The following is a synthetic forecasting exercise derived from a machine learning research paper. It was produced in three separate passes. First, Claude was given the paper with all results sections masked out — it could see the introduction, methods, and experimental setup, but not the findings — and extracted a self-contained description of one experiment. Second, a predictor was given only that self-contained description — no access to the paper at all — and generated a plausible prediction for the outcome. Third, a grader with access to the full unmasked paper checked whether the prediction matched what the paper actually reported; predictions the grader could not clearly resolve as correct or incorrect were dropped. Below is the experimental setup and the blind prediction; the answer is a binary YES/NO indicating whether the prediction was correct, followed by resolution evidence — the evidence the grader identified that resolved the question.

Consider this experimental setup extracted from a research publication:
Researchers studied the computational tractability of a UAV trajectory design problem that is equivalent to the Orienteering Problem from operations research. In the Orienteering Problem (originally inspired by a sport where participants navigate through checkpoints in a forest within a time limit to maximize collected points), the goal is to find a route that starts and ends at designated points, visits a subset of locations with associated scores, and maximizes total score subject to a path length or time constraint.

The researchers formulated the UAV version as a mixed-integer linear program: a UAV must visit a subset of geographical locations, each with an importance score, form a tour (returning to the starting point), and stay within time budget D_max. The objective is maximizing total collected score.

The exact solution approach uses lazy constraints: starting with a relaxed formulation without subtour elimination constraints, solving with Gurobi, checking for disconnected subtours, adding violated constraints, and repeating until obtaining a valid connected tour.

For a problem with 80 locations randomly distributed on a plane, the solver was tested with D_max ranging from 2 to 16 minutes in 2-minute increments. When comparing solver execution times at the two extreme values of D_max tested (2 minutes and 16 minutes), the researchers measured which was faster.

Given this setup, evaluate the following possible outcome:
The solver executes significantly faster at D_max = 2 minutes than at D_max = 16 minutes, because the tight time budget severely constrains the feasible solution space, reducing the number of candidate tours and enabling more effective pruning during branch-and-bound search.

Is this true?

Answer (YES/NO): NO